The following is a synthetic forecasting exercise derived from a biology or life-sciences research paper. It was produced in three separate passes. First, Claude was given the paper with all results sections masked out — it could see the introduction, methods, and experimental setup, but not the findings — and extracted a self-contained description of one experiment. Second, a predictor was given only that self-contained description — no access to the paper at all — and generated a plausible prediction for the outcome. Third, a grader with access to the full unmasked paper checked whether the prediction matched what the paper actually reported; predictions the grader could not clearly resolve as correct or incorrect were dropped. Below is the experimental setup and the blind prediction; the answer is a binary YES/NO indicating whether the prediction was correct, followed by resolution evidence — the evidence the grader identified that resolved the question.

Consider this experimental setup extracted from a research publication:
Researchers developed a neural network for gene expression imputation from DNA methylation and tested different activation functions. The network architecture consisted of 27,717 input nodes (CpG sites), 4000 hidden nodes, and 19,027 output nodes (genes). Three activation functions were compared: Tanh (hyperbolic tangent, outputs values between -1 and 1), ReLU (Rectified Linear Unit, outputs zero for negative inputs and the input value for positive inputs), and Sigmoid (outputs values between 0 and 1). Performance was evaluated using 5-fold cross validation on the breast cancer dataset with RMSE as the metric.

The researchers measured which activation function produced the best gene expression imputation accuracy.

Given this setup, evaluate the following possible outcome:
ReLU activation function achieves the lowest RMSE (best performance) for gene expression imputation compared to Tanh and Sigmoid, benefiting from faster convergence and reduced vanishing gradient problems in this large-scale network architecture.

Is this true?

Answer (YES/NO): NO